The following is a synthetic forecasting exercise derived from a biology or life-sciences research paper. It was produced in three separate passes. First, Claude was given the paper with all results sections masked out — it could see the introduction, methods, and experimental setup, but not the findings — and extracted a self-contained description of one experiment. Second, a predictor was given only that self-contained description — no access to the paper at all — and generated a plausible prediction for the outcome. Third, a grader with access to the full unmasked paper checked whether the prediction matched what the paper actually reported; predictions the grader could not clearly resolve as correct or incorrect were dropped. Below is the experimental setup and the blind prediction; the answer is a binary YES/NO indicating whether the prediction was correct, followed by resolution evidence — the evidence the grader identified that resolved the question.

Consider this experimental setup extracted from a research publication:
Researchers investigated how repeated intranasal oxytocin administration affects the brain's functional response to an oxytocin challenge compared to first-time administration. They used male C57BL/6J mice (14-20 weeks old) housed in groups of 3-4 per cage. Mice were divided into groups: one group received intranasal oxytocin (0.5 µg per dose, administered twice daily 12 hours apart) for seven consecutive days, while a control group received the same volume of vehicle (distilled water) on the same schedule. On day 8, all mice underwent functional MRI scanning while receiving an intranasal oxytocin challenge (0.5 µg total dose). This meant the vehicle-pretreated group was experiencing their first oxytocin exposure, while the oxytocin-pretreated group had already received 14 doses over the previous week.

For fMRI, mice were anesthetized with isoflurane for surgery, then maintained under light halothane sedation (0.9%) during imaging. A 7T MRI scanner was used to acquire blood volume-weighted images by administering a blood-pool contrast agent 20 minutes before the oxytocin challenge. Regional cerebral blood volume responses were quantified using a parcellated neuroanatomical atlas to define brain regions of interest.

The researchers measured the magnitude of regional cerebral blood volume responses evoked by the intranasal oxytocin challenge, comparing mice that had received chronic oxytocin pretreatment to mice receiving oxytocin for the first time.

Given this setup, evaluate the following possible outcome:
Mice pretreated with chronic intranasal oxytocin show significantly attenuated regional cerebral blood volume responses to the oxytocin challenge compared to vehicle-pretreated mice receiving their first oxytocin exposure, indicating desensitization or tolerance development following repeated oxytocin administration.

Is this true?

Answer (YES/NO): NO